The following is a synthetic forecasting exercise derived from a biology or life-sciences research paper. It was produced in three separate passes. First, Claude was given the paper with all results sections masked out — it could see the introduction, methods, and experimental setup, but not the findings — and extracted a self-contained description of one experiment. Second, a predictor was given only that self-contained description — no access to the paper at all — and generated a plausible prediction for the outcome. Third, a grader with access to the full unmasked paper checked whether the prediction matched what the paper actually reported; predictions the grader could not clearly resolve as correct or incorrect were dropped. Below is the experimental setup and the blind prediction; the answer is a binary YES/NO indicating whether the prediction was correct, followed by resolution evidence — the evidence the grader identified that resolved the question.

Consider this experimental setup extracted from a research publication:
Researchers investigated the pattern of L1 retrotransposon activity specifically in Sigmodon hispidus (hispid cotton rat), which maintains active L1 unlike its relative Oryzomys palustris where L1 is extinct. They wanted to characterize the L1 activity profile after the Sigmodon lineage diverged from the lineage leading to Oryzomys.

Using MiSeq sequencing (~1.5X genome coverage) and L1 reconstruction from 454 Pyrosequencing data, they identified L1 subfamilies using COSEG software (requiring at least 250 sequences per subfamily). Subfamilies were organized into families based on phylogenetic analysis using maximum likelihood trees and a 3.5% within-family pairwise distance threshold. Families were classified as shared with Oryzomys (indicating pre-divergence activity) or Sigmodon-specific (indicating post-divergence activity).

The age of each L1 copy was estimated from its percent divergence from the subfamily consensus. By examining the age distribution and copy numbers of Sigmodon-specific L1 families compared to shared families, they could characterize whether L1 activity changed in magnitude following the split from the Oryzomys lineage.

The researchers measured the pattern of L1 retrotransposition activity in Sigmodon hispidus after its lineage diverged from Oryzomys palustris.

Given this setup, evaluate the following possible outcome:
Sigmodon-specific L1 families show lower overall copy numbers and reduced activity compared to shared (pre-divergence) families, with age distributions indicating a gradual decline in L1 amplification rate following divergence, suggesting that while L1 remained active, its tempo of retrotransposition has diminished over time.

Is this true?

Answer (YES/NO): NO